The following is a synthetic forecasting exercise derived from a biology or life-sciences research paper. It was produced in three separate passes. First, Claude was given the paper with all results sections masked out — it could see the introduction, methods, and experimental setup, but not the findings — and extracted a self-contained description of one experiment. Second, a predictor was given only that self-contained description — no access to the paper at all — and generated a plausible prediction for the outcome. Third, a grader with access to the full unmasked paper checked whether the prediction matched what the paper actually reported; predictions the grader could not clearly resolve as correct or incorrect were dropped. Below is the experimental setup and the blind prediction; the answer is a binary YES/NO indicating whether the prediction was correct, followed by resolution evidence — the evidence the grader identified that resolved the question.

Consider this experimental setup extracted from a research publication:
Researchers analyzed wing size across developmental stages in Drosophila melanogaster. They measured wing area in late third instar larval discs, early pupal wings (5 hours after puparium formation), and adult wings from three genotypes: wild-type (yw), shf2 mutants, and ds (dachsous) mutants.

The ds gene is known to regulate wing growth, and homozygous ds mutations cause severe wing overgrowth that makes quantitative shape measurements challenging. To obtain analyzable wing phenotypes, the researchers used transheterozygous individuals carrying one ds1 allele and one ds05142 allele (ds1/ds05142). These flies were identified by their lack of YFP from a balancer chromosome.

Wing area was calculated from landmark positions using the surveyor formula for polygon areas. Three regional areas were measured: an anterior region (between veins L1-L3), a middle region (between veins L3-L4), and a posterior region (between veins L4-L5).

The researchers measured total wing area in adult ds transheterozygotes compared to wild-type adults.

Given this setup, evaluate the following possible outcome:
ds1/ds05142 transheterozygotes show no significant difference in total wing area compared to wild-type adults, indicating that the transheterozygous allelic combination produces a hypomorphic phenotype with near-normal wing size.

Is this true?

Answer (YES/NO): NO